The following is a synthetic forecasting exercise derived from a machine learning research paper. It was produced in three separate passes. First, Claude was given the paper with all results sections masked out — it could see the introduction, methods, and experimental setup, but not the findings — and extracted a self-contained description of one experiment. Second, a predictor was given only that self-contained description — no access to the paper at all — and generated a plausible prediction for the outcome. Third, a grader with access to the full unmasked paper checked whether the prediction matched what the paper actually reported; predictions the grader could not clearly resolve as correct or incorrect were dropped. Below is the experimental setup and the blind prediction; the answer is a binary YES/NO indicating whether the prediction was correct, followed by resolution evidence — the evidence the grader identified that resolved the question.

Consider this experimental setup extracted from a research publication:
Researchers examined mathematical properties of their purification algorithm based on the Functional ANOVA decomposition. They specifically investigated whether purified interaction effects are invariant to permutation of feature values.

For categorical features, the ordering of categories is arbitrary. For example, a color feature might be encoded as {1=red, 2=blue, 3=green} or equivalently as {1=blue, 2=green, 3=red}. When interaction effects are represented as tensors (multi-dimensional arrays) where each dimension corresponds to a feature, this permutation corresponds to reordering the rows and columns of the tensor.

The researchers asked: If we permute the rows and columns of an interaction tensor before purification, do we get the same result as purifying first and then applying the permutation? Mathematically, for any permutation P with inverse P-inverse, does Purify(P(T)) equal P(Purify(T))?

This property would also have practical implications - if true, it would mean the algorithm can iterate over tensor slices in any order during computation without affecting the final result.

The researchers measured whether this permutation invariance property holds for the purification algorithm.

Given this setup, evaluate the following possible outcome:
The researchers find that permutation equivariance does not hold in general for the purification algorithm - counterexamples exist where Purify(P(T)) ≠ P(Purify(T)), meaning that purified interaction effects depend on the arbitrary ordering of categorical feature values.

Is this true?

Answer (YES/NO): NO